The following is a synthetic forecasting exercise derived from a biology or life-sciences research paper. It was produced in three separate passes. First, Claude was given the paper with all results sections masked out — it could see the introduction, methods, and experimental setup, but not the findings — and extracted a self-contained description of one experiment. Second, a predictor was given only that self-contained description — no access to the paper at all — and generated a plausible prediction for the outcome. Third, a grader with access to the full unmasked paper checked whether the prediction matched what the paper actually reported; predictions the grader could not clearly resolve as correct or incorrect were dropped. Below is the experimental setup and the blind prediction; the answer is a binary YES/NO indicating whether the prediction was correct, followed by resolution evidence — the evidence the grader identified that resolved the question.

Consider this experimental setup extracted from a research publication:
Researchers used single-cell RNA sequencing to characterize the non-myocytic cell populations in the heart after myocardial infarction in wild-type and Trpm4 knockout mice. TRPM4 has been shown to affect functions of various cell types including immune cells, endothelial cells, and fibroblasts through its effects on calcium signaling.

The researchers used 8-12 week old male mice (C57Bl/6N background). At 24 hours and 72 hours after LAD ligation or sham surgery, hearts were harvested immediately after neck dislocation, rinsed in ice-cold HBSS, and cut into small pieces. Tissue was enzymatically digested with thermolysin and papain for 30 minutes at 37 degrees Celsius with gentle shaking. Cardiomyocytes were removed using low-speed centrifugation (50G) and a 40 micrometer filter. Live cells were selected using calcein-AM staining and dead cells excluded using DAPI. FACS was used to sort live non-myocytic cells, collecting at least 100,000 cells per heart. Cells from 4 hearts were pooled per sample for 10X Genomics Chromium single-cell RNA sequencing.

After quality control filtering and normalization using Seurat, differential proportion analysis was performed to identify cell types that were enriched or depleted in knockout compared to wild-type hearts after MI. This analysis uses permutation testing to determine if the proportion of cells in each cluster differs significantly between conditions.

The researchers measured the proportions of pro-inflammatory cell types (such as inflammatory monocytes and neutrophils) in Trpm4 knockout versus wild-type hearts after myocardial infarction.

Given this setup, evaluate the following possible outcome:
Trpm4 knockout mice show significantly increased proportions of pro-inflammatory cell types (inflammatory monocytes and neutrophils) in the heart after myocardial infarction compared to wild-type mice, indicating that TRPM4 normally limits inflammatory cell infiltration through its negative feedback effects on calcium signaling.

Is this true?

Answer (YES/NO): YES